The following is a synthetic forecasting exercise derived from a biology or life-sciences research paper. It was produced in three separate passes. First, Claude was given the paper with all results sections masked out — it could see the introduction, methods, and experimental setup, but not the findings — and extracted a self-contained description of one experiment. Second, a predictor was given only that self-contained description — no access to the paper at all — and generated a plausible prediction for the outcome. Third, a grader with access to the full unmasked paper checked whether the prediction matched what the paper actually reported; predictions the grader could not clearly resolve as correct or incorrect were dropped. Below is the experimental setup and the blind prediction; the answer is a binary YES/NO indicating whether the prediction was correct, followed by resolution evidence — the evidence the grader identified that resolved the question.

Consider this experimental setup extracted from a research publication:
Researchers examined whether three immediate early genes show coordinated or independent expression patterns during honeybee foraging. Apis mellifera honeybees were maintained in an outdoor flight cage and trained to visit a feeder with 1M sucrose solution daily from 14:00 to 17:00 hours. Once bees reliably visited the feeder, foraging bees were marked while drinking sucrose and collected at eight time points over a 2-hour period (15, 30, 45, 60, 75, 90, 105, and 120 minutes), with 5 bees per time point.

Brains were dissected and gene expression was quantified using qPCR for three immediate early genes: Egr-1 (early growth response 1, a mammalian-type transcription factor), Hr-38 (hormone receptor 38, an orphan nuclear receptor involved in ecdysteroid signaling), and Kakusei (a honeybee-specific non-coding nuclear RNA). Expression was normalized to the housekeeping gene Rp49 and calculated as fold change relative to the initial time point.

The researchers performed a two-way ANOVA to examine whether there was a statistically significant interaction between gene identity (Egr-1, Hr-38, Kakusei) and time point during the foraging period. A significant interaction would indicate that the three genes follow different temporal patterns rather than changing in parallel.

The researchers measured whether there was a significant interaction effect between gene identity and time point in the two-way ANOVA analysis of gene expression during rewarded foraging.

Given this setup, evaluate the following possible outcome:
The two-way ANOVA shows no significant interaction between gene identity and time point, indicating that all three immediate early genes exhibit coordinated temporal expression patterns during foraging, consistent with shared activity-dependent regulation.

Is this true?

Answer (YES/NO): NO